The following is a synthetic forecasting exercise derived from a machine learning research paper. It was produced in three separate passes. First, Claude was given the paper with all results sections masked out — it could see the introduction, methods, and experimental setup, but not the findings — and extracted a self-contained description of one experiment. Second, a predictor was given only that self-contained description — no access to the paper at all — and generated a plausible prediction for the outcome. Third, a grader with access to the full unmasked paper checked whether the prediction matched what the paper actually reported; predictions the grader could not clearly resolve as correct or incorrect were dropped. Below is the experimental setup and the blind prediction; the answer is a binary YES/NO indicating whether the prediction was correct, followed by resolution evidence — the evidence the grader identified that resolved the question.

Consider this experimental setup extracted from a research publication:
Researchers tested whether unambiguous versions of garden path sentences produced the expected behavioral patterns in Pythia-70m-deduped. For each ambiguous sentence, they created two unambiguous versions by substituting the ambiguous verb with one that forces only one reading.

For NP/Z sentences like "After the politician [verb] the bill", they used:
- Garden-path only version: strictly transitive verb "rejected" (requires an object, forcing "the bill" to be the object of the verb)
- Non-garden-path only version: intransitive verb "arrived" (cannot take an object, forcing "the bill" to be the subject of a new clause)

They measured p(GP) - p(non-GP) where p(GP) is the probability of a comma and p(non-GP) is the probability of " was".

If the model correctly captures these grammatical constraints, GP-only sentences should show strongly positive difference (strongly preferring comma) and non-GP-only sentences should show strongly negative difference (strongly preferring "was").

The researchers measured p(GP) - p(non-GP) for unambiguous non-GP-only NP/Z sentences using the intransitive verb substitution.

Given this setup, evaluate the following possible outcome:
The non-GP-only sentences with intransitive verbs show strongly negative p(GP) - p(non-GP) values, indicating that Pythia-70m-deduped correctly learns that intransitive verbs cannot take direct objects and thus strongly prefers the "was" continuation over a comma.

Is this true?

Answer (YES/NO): NO